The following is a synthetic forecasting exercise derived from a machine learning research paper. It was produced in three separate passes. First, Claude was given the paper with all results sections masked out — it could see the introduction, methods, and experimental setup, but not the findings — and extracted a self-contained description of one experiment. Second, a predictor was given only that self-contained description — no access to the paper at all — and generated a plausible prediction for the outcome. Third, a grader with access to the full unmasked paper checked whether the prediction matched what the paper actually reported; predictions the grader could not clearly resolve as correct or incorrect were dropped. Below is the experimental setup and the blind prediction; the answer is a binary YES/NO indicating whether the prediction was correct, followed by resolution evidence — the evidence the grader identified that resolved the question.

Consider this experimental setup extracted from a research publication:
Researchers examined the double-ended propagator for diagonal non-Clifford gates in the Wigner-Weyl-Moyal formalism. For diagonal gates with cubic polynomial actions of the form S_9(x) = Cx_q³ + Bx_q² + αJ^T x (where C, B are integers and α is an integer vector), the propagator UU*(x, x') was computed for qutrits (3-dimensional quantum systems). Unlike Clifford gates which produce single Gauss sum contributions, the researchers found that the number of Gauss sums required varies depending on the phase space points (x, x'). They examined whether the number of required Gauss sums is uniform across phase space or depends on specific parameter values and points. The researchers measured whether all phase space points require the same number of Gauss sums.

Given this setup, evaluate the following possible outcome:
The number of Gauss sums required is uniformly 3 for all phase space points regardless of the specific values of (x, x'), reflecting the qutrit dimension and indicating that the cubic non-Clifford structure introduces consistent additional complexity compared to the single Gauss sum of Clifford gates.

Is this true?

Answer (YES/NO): NO